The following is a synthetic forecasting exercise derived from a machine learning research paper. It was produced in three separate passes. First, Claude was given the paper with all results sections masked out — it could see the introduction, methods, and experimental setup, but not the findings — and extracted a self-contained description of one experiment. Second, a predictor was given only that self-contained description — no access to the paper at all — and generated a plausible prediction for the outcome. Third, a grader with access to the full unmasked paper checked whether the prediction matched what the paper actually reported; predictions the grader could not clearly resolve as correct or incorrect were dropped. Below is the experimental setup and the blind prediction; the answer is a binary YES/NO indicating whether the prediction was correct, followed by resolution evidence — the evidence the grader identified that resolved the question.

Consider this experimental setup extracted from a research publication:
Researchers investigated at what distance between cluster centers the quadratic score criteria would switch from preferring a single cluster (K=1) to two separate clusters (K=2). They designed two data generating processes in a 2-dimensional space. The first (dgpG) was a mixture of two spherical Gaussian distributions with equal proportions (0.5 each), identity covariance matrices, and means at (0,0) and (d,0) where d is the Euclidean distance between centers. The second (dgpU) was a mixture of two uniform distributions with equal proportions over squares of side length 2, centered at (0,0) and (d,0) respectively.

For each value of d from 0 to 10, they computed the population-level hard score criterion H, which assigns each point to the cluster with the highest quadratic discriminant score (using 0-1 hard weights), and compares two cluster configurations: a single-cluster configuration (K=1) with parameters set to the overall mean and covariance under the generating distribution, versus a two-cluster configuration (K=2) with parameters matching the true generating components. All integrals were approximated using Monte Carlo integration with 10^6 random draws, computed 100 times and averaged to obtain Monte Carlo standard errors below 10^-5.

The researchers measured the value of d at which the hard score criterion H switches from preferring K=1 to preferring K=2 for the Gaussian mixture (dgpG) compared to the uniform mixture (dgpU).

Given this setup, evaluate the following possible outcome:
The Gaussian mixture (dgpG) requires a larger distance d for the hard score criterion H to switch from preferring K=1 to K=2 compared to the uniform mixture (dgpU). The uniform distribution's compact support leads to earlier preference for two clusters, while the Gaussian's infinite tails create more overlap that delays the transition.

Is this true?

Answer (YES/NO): NO